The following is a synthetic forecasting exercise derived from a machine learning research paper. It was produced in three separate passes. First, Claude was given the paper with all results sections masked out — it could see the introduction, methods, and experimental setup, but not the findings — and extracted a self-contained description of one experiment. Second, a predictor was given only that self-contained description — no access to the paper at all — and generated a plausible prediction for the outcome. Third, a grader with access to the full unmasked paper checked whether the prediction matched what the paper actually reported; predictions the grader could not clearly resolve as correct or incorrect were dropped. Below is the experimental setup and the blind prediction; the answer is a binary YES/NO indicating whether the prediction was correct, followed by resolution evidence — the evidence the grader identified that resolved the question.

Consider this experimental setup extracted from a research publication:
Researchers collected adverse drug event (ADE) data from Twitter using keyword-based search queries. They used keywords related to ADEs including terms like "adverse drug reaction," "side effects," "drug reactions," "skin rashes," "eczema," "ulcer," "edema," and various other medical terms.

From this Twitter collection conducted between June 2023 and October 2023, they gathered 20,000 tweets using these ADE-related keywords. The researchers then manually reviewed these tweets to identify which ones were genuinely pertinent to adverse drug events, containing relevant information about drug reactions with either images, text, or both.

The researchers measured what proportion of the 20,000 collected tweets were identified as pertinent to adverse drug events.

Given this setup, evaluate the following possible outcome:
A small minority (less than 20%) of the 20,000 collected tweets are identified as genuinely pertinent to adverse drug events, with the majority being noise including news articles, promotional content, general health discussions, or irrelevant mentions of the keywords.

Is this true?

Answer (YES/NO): YES